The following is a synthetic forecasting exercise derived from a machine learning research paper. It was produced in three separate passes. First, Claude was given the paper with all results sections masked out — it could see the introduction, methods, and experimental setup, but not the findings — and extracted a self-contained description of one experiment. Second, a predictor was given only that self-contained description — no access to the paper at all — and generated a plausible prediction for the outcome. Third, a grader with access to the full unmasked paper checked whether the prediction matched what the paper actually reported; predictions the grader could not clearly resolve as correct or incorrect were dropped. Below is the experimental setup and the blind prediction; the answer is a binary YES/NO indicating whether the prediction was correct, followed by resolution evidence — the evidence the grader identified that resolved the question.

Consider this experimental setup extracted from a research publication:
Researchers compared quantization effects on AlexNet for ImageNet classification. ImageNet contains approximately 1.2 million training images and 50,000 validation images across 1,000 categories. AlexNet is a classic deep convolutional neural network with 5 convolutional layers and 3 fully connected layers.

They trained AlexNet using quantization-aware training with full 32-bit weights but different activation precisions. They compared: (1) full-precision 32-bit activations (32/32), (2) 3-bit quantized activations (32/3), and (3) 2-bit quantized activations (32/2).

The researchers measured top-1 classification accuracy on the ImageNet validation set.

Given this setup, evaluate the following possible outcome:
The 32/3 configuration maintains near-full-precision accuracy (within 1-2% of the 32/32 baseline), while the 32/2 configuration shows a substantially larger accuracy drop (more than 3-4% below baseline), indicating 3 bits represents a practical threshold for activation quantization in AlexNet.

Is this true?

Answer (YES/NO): NO